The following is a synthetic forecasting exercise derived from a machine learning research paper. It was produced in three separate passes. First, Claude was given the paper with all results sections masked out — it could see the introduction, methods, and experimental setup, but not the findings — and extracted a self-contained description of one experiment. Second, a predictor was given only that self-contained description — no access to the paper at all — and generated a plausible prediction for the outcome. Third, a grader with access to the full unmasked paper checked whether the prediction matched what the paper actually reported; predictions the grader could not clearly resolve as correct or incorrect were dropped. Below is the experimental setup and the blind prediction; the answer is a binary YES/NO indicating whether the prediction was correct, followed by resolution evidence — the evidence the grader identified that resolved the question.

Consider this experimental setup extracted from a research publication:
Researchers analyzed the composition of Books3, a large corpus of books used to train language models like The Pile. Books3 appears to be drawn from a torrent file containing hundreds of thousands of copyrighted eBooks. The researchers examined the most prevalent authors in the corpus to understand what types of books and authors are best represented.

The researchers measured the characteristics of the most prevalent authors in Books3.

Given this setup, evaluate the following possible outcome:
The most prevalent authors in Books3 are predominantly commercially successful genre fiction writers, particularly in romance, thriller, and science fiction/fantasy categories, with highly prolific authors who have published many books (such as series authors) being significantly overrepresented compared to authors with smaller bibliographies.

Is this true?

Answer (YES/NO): NO